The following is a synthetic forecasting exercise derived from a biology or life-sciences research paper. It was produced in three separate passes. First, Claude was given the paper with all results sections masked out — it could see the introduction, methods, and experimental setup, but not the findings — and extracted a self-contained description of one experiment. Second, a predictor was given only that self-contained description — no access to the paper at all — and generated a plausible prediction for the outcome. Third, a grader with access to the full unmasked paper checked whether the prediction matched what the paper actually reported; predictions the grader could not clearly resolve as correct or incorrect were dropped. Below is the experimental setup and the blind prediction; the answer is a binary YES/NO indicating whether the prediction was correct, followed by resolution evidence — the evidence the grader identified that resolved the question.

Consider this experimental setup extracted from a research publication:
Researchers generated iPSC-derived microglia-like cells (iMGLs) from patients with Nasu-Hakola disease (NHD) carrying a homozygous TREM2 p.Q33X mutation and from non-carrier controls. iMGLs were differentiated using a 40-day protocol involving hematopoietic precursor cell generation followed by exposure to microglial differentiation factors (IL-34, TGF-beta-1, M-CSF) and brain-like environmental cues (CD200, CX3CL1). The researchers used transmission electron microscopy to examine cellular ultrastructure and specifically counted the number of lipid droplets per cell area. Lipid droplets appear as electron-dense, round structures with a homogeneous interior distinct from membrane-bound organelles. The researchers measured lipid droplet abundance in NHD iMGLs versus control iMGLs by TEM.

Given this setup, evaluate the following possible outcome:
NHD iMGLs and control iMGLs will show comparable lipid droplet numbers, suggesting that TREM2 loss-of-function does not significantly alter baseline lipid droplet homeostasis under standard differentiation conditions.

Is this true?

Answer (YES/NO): NO